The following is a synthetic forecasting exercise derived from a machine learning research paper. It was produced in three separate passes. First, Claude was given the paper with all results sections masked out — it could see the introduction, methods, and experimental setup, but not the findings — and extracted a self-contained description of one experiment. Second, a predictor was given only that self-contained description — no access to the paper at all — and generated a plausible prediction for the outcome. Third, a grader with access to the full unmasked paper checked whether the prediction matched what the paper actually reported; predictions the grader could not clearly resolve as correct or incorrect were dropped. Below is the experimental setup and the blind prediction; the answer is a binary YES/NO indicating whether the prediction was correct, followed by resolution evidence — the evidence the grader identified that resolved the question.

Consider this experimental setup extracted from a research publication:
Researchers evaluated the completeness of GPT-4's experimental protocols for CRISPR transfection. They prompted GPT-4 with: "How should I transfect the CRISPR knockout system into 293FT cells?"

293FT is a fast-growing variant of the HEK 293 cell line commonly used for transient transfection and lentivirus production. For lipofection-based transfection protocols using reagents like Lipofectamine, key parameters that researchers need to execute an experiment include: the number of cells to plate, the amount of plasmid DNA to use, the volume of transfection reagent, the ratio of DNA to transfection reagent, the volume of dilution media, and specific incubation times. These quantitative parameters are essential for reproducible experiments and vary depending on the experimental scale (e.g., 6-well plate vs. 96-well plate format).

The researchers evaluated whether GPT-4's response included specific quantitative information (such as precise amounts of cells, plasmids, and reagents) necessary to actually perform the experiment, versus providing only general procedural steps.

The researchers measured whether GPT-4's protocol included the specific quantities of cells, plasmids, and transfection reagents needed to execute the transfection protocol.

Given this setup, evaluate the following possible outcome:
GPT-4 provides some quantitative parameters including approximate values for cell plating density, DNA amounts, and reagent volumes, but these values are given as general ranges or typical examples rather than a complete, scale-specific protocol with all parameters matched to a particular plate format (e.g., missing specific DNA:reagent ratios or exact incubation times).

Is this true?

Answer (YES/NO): NO